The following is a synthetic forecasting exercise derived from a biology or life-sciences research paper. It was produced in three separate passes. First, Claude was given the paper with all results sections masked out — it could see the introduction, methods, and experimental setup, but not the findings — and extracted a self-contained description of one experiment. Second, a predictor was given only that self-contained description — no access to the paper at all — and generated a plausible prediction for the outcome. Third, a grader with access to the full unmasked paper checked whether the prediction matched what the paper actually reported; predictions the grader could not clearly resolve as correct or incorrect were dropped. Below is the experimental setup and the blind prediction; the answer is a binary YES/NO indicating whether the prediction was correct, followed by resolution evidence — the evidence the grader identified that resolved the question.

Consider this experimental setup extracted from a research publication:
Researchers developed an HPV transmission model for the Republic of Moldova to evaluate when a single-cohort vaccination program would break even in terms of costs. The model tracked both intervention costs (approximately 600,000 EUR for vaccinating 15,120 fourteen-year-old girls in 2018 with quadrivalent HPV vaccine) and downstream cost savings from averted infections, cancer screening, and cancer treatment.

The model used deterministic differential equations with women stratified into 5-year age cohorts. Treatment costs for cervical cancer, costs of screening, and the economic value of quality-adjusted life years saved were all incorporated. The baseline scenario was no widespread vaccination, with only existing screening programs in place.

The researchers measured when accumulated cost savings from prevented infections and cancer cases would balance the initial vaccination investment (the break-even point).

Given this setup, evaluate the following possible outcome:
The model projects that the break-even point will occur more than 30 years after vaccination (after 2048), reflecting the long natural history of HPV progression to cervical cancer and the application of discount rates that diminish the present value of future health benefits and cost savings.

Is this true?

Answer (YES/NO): NO